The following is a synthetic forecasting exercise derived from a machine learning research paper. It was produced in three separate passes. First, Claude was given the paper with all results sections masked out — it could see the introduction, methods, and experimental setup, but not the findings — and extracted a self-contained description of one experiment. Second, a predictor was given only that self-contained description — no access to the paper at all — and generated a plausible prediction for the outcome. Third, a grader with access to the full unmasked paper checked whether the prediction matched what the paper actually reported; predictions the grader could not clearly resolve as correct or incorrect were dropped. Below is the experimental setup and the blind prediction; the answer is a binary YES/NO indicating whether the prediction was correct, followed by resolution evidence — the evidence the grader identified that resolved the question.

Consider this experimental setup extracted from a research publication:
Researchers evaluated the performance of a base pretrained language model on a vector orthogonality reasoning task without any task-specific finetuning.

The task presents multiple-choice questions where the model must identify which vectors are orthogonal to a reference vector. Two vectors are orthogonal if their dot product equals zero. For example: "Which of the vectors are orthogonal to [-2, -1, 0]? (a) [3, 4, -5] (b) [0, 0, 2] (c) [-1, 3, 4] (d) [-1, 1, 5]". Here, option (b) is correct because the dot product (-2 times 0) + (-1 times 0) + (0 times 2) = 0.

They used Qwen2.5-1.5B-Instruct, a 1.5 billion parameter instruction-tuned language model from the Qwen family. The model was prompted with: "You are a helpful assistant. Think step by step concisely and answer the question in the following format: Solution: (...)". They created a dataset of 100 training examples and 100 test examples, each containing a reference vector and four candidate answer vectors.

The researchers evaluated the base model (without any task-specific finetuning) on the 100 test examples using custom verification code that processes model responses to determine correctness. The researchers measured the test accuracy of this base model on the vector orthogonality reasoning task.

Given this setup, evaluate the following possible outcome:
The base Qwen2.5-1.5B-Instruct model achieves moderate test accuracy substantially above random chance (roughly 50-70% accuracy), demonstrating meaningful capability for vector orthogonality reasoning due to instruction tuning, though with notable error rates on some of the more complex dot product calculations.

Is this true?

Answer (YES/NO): NO